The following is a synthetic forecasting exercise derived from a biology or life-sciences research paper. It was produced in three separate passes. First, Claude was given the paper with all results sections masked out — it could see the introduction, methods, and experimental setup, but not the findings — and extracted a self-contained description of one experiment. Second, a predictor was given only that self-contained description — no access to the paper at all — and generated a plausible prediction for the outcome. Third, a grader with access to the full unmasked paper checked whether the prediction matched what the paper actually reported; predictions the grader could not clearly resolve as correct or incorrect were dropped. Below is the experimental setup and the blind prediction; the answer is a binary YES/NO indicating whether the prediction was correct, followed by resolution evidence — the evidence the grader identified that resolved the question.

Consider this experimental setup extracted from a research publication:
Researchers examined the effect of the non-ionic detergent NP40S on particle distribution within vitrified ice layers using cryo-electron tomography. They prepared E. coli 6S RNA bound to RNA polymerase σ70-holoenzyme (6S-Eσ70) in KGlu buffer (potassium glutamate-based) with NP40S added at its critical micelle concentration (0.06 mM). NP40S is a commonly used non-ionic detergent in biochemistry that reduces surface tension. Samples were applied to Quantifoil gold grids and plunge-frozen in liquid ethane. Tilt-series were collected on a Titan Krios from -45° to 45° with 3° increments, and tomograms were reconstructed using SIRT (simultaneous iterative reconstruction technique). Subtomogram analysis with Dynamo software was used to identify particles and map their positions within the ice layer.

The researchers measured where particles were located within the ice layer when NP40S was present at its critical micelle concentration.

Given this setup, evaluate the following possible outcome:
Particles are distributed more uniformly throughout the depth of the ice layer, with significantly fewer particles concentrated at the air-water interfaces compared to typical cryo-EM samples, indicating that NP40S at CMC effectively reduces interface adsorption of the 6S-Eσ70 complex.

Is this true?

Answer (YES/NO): NO